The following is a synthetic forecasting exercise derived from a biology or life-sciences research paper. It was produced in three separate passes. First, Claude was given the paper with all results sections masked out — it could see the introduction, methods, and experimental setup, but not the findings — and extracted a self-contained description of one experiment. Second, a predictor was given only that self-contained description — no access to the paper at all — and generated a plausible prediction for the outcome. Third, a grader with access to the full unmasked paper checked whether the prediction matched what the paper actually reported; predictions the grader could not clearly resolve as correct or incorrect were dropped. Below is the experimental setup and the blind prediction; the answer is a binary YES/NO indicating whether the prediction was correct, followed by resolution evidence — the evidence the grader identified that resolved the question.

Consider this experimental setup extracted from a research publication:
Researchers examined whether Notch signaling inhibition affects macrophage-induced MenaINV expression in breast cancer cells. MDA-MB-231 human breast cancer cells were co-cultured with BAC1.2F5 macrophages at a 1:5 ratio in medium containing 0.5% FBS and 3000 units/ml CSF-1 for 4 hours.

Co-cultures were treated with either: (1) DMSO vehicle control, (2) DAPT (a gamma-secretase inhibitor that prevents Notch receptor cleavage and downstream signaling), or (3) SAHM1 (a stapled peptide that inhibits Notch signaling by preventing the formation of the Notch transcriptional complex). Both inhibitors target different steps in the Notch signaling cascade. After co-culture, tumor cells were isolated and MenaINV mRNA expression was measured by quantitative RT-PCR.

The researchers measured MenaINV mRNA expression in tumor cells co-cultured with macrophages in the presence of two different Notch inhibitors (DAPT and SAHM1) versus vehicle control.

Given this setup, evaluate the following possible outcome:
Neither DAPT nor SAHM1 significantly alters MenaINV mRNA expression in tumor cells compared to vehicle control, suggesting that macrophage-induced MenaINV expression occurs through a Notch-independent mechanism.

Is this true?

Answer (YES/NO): NO